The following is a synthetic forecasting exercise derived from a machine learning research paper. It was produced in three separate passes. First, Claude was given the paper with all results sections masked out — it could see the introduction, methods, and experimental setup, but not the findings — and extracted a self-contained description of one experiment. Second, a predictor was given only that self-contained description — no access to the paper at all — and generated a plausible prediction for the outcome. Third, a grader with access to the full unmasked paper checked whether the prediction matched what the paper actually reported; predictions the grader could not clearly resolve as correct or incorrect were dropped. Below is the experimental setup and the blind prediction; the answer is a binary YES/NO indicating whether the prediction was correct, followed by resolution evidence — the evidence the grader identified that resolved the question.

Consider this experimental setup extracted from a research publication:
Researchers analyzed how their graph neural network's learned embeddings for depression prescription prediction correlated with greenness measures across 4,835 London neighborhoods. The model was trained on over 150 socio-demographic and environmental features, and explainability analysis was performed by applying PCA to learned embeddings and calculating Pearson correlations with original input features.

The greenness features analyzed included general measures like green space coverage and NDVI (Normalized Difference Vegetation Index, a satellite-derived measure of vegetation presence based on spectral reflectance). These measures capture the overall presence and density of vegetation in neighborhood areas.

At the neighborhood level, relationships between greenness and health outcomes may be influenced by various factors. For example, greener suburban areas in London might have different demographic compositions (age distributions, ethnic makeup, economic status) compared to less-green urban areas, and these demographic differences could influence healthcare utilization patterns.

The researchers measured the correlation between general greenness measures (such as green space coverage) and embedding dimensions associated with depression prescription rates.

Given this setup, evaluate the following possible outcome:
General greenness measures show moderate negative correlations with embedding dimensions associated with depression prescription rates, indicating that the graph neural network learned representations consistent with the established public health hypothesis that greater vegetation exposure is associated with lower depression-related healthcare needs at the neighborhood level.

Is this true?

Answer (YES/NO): NO